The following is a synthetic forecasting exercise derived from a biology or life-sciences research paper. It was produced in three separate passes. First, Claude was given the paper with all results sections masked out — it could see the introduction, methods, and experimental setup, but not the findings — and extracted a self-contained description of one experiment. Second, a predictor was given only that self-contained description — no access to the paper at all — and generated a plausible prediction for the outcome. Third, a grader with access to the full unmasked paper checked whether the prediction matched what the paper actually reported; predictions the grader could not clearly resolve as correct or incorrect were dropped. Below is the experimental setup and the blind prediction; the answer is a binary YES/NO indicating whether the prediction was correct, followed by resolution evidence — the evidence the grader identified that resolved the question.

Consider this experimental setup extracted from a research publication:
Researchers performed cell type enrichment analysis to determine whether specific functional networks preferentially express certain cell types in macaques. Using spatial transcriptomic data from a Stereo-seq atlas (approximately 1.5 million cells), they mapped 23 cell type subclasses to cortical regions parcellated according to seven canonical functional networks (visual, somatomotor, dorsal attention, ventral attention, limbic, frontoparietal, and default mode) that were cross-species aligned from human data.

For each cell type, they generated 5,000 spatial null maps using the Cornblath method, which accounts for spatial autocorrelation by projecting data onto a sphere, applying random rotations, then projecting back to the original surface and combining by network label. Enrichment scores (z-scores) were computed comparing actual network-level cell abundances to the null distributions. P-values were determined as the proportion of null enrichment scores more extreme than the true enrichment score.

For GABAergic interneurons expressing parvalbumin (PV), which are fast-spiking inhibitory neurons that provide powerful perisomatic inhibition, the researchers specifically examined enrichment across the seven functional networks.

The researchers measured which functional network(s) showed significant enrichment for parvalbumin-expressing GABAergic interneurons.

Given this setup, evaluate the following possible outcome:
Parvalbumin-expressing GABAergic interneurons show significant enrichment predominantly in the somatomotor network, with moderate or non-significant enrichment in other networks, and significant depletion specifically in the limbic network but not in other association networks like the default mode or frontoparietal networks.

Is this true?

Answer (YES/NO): NO